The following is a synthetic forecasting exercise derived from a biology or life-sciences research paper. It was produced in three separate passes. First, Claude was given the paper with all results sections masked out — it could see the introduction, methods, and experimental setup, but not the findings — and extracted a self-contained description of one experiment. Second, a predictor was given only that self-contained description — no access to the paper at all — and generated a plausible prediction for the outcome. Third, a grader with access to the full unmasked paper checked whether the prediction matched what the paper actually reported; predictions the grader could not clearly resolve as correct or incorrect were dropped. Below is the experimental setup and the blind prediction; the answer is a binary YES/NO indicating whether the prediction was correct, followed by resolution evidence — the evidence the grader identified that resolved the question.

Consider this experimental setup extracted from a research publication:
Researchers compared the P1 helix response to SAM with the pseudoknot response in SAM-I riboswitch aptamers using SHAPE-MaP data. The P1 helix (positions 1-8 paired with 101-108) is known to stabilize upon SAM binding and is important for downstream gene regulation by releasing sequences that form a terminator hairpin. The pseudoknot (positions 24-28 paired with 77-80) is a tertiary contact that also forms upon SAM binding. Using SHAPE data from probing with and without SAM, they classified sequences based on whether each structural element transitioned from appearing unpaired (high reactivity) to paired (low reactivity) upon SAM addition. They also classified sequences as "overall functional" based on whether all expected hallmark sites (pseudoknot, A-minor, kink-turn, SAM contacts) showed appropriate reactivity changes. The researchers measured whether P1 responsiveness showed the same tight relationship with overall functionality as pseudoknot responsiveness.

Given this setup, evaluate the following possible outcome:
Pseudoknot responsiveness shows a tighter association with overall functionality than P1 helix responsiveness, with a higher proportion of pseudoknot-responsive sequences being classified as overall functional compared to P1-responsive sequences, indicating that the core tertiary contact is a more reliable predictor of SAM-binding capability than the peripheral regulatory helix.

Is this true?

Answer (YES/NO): YES